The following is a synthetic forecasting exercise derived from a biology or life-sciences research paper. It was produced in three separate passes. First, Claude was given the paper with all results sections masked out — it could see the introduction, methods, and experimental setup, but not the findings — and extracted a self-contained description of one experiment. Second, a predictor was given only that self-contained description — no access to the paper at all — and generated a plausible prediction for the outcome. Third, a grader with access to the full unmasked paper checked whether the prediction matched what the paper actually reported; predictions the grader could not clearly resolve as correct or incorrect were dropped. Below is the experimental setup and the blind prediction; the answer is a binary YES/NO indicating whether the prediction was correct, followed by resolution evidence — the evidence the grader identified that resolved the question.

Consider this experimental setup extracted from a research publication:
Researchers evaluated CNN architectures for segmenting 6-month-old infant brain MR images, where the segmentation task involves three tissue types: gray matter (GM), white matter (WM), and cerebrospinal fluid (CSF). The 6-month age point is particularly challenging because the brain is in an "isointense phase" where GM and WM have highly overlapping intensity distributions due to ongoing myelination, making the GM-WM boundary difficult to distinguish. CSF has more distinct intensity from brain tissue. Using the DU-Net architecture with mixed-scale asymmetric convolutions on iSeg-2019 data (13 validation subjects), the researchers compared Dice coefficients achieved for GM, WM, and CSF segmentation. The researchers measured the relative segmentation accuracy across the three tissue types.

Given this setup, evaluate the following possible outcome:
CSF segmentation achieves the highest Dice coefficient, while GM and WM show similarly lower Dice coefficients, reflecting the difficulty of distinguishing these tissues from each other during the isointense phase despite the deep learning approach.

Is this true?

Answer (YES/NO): NO